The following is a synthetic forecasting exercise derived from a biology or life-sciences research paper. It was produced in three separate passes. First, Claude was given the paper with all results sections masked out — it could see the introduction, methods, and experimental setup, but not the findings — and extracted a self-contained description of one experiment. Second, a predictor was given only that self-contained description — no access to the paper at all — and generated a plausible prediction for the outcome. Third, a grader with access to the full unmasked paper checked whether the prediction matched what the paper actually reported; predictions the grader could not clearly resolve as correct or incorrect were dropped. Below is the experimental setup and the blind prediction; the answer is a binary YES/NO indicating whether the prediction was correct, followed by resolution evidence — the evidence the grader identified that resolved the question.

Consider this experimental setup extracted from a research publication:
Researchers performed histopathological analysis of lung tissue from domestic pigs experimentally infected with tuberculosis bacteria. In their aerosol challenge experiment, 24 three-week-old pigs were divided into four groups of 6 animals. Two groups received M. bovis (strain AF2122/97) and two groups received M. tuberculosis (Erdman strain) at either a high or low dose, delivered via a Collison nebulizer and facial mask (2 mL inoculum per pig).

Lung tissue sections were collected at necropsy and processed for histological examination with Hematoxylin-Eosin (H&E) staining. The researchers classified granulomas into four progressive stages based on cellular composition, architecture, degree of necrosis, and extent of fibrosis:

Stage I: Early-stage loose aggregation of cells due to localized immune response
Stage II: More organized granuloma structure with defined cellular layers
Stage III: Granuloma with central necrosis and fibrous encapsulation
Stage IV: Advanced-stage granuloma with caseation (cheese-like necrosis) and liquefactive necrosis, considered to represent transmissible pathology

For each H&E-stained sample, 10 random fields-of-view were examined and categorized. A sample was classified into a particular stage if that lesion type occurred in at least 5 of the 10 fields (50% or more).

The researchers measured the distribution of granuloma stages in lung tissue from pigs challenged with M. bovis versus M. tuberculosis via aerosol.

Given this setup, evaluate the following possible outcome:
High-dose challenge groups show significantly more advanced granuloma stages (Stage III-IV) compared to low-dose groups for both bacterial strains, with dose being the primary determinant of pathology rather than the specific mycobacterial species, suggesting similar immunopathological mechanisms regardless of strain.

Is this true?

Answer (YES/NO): NO